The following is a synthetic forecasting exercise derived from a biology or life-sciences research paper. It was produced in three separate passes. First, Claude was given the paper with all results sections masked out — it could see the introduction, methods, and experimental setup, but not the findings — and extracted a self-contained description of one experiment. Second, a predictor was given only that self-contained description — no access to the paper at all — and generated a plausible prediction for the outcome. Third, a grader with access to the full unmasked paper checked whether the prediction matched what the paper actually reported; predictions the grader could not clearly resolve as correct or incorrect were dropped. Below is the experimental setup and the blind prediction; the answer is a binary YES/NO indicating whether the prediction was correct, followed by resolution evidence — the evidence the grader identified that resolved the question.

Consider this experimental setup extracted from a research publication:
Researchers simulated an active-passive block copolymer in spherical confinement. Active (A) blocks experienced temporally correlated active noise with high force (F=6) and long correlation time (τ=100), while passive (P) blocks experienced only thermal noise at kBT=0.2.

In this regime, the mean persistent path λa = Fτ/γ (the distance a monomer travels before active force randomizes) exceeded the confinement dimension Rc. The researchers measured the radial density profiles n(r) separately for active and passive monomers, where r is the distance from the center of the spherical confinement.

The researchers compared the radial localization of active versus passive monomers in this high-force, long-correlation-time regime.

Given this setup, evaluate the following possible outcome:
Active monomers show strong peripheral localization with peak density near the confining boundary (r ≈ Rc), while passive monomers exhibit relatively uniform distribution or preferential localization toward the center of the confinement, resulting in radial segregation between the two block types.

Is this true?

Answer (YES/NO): YES